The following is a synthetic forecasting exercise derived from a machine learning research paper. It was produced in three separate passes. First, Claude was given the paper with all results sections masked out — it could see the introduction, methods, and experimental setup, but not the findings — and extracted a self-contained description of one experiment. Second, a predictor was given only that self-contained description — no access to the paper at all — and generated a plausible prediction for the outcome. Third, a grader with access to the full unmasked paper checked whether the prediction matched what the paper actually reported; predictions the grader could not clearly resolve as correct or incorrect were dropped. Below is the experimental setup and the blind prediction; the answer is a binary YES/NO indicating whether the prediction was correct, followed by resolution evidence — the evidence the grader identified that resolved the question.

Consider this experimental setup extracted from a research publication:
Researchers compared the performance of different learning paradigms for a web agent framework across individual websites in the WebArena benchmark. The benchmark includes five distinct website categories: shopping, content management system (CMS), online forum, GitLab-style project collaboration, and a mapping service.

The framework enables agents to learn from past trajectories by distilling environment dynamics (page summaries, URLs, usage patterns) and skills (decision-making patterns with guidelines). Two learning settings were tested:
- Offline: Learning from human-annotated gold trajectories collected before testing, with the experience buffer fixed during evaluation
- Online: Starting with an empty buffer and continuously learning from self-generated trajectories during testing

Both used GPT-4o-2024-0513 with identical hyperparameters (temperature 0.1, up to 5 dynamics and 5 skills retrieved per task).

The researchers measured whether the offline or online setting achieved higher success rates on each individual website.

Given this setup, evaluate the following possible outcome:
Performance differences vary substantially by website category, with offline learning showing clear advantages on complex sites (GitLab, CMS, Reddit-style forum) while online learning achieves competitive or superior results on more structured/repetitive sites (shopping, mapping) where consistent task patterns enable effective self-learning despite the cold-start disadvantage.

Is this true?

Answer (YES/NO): NO